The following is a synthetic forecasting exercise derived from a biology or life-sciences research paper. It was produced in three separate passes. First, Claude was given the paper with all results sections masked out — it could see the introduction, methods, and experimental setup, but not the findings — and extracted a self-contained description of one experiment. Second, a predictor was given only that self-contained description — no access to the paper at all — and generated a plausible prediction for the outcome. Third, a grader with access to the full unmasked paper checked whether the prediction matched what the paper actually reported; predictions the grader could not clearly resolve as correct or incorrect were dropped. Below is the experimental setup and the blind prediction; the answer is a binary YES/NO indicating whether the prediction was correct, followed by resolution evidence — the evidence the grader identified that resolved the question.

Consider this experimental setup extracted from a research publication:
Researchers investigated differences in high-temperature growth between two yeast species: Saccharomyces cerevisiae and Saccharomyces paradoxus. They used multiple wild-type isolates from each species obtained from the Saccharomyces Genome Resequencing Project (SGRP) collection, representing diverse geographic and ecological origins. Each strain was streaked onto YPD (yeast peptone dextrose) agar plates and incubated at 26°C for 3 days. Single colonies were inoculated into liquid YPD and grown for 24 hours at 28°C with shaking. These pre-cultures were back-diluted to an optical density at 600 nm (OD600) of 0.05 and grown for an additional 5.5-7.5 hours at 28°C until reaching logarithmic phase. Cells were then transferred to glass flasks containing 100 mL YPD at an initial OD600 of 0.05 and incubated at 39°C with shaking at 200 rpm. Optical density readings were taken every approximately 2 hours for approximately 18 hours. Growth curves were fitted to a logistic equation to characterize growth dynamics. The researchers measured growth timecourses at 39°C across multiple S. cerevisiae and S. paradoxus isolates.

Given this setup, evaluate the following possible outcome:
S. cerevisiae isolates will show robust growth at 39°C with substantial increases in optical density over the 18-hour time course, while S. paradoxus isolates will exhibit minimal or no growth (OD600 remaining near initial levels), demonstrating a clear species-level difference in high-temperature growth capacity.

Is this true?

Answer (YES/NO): NO